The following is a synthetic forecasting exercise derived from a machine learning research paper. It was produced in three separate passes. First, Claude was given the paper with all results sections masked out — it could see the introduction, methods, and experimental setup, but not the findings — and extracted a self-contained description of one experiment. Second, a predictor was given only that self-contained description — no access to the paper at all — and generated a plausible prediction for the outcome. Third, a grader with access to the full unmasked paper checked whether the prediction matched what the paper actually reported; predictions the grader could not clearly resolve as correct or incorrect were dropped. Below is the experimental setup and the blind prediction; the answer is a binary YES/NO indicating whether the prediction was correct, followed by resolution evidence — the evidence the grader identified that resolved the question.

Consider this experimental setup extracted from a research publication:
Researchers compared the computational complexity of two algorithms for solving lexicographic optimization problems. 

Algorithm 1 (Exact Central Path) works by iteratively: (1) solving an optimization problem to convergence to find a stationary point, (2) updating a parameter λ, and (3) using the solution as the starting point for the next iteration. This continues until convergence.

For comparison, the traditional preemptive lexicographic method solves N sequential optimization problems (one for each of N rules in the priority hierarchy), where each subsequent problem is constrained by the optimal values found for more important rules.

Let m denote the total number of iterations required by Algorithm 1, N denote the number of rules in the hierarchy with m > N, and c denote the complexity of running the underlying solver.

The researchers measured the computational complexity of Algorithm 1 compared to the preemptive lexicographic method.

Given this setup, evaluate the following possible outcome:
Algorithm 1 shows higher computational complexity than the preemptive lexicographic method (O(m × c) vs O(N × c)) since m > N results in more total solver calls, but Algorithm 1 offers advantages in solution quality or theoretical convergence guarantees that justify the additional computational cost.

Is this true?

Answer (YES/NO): NO